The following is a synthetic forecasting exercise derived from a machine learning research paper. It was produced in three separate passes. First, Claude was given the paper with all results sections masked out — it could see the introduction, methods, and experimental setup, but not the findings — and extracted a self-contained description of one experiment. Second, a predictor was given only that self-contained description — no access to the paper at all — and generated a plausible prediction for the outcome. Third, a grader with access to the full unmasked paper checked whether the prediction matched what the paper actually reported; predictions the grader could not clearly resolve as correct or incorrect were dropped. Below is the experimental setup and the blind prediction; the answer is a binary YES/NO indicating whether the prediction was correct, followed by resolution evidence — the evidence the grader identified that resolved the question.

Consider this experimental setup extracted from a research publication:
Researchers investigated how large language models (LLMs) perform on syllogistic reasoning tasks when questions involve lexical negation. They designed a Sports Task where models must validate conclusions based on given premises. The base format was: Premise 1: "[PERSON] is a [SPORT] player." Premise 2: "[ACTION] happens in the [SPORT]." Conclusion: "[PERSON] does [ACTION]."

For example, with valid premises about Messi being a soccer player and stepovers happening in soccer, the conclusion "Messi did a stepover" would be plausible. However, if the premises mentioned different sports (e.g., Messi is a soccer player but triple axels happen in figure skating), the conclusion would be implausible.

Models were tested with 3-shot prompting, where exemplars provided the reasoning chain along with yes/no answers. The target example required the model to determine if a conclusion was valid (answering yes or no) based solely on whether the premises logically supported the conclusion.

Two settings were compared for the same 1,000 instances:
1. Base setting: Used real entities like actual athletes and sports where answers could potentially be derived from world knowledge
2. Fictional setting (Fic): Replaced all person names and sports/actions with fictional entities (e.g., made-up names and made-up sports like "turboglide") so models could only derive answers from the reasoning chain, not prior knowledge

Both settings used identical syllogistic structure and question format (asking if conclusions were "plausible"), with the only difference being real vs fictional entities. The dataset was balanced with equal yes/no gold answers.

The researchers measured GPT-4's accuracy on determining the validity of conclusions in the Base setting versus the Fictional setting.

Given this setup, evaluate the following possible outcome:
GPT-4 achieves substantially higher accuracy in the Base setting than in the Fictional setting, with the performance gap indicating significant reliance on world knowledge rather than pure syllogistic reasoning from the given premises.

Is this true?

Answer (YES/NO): YES